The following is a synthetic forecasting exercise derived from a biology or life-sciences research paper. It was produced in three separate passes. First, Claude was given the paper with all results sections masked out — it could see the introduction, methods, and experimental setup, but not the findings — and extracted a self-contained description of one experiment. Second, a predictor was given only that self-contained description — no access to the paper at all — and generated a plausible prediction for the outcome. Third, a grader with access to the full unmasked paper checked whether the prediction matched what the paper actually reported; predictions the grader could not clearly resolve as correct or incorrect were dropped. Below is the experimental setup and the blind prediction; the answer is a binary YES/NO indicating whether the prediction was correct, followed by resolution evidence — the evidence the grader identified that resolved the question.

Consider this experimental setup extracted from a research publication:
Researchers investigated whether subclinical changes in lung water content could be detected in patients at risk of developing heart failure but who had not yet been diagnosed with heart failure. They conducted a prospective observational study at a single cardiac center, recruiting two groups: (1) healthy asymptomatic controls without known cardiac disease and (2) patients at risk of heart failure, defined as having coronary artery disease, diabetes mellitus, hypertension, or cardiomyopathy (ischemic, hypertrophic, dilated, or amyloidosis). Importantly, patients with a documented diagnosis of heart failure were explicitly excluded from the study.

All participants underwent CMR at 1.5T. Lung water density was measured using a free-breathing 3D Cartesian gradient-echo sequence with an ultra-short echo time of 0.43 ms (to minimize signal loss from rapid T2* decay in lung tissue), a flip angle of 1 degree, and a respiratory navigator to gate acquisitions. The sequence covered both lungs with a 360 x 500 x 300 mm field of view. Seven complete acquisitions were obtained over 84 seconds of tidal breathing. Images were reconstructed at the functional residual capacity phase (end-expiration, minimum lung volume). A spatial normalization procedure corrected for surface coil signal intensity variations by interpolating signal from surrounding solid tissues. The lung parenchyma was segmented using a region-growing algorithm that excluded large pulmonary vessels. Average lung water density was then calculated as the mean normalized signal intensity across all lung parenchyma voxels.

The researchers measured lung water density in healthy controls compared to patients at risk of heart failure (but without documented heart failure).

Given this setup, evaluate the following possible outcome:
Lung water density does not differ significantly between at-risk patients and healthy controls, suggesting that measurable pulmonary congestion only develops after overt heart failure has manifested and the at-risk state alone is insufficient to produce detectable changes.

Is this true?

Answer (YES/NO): NO